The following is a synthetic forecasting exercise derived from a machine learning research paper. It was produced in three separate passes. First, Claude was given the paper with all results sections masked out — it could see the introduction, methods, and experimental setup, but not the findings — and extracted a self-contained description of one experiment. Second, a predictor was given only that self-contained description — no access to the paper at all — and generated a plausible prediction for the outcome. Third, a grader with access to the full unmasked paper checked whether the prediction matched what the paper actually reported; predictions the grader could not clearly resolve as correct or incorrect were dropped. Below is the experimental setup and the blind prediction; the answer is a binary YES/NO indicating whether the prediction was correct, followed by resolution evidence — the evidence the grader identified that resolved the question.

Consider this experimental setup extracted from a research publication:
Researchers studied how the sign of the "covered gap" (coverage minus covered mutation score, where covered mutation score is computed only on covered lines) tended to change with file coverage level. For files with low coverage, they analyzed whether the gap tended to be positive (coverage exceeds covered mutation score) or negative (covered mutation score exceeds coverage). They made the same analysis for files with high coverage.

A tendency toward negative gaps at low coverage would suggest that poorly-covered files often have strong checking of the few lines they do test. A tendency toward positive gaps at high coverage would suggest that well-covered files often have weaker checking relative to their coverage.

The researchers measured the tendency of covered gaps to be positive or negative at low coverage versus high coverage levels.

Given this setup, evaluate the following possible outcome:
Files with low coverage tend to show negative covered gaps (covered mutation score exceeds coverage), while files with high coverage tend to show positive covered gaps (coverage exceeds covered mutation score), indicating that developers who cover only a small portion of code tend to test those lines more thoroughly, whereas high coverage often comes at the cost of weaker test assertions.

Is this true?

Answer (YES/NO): YES